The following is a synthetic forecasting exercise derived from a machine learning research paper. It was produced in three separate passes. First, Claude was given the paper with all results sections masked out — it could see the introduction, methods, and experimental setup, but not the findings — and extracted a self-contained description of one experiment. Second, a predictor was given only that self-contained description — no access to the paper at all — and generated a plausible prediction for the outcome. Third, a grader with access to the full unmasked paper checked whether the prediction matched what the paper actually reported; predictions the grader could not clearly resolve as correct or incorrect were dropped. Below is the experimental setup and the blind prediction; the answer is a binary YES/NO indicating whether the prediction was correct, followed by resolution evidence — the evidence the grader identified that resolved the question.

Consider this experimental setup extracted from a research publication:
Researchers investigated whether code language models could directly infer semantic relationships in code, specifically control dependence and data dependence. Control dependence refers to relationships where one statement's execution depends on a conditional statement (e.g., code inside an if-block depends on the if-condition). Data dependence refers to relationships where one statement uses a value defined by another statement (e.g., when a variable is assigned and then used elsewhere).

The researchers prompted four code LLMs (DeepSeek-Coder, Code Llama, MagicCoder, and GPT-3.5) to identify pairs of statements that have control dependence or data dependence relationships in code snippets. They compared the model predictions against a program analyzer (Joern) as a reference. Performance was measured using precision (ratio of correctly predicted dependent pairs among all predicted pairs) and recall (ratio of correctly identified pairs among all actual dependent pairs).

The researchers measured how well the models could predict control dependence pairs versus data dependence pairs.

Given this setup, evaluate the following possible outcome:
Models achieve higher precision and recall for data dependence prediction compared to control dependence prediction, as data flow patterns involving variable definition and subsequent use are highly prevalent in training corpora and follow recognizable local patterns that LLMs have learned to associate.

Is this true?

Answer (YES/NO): NO